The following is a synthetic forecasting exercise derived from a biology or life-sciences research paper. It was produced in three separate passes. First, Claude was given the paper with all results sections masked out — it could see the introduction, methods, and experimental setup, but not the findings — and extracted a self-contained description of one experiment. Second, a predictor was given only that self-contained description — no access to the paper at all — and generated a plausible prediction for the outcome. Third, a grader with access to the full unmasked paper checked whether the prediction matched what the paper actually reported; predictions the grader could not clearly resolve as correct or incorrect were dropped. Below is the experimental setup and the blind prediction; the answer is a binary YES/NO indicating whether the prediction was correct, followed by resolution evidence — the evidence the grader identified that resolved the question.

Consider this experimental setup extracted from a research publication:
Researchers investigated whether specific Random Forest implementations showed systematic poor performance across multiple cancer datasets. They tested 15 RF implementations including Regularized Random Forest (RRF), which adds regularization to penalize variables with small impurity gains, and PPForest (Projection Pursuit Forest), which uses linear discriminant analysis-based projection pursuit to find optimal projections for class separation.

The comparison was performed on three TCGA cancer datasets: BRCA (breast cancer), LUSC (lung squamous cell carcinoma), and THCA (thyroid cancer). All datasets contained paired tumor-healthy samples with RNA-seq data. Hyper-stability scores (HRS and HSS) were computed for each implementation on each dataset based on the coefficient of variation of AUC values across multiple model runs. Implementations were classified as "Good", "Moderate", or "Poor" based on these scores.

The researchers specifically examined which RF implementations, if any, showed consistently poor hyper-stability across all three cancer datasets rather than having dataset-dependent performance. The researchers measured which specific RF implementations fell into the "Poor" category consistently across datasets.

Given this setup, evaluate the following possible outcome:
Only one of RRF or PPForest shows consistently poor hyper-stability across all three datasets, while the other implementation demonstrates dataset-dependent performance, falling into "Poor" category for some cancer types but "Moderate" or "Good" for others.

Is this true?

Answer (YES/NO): NO